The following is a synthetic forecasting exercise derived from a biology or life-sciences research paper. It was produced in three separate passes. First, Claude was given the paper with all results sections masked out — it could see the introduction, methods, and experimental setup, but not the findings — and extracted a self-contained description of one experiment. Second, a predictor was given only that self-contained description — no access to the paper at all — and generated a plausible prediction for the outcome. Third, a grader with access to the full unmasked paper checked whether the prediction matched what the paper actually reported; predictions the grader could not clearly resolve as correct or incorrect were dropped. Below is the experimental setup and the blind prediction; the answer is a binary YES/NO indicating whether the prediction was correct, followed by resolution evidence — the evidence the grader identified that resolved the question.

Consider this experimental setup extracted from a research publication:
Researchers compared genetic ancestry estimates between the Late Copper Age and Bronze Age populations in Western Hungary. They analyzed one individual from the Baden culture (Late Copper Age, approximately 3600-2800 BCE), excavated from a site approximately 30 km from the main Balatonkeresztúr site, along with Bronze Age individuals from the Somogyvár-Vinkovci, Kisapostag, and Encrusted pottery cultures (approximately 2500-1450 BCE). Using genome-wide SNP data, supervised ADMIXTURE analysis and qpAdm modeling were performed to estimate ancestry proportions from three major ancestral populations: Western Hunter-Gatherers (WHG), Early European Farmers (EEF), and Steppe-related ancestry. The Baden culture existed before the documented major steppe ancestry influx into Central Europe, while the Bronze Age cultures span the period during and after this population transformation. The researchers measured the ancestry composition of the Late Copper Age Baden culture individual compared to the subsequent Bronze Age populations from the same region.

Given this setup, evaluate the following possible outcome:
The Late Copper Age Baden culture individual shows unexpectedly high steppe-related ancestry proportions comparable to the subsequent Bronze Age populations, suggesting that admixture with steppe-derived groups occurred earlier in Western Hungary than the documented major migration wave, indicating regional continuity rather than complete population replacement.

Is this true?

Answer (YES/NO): NO